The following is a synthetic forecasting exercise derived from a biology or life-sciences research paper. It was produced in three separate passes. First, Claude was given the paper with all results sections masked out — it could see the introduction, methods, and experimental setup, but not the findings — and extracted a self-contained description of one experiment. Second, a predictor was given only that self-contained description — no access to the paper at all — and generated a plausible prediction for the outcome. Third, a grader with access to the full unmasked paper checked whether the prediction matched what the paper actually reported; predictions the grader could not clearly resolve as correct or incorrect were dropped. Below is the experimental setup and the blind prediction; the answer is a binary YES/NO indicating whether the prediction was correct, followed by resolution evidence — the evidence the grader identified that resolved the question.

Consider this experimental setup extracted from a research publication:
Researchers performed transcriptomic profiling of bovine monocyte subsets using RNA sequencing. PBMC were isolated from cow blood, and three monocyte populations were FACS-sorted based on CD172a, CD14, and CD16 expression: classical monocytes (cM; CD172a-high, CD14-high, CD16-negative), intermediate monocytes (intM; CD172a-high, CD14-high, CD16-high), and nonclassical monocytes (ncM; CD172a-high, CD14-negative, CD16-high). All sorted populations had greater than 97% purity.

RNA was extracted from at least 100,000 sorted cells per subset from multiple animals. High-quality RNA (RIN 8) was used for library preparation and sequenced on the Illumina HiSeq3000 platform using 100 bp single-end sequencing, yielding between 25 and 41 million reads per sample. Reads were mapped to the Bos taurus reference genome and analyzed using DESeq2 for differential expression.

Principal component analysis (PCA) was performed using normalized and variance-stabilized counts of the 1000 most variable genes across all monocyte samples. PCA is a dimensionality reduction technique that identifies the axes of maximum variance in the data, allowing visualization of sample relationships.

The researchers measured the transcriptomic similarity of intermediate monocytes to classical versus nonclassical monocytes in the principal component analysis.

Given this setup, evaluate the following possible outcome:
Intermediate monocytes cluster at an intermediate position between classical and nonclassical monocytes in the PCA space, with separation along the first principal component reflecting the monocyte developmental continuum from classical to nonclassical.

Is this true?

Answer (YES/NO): NO